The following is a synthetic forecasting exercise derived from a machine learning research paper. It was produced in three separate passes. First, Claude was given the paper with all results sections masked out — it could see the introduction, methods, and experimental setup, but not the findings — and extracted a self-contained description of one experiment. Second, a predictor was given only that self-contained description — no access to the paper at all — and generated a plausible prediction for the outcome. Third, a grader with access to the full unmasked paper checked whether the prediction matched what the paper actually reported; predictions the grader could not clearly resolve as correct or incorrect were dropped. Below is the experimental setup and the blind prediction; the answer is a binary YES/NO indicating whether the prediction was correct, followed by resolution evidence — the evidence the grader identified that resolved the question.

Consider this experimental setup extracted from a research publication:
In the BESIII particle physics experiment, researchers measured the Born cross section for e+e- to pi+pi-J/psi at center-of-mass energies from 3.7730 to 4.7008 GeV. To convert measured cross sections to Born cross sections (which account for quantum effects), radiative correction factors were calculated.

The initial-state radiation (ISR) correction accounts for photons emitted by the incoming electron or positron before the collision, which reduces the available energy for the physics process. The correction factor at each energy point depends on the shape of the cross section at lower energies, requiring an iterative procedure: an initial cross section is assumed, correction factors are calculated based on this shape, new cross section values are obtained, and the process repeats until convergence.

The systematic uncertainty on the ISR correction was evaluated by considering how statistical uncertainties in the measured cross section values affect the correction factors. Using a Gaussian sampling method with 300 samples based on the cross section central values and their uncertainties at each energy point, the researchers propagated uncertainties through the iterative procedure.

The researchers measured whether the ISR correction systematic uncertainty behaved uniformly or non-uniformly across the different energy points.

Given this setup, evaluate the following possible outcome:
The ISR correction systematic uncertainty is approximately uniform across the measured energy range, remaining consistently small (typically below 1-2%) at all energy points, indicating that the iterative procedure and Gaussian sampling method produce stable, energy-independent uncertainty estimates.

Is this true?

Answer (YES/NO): NO